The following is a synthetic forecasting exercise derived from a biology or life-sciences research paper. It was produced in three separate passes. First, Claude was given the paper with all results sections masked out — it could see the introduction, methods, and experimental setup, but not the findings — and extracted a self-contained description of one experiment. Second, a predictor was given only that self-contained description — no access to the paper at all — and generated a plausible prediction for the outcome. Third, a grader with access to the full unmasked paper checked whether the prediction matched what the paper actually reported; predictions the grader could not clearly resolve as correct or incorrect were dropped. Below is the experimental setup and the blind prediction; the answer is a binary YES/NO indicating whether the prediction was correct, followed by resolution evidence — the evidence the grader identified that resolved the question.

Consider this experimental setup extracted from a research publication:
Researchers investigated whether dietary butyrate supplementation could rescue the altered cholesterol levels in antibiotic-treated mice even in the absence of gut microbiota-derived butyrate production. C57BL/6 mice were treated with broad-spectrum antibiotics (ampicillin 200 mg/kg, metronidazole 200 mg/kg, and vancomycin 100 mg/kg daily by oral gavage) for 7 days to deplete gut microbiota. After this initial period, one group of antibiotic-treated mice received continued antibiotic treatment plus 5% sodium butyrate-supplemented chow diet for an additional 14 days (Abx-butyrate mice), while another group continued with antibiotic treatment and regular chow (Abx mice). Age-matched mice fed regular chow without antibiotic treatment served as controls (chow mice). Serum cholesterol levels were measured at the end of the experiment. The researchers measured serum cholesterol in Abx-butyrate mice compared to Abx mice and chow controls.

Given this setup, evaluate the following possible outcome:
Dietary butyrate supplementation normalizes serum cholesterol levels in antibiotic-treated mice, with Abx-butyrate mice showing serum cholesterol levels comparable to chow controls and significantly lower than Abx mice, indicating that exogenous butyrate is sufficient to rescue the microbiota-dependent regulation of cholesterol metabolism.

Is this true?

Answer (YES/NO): YES